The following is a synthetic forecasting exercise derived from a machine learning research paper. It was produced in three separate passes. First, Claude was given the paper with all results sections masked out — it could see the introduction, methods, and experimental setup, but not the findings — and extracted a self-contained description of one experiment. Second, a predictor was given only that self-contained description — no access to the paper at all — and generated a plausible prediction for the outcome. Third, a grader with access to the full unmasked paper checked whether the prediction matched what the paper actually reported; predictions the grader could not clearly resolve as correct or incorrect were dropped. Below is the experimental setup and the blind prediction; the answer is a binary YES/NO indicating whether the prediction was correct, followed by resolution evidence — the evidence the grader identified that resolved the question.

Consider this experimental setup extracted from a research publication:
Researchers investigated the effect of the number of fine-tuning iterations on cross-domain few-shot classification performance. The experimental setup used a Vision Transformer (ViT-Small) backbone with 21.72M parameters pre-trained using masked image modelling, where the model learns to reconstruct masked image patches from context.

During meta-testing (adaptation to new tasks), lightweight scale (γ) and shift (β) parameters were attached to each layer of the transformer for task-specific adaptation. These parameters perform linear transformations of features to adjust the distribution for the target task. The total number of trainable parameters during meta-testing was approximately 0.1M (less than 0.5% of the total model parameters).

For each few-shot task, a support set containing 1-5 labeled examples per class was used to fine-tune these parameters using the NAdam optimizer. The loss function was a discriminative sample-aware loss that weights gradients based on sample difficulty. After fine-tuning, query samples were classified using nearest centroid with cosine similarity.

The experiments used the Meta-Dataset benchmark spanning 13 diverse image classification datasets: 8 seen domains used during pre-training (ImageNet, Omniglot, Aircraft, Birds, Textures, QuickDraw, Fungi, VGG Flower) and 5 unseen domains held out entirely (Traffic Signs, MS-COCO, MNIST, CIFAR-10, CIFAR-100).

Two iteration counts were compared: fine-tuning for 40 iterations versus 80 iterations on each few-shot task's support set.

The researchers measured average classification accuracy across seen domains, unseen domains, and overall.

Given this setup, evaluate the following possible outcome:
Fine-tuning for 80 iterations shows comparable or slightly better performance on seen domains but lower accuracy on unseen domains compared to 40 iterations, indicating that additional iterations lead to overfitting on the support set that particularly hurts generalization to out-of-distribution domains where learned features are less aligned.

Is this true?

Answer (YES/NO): NO